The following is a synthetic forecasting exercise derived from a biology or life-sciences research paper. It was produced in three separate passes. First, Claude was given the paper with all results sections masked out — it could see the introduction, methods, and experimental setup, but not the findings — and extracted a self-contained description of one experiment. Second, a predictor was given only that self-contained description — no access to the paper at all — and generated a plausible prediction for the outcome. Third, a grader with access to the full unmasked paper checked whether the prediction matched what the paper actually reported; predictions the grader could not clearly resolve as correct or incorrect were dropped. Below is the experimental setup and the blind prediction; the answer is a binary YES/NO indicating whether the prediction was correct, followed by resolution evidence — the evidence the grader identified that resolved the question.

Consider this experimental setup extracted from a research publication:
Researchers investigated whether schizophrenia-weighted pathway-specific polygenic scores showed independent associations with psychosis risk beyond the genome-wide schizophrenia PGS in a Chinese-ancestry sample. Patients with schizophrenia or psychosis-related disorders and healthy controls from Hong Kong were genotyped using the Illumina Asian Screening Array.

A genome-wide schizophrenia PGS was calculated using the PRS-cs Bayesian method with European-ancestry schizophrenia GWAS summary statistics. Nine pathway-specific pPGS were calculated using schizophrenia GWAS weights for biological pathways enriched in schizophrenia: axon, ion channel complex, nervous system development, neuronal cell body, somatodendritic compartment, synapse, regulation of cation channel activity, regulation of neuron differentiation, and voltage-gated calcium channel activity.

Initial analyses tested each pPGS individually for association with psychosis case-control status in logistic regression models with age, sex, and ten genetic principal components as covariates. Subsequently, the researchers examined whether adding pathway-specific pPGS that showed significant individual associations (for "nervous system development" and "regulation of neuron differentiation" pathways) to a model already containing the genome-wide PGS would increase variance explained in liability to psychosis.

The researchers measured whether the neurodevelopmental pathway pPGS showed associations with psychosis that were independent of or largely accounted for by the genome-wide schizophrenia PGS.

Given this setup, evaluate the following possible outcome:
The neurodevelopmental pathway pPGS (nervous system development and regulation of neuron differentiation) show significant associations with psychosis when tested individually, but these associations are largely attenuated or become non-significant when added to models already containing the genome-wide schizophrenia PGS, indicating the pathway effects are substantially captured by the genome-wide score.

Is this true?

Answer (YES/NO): NO